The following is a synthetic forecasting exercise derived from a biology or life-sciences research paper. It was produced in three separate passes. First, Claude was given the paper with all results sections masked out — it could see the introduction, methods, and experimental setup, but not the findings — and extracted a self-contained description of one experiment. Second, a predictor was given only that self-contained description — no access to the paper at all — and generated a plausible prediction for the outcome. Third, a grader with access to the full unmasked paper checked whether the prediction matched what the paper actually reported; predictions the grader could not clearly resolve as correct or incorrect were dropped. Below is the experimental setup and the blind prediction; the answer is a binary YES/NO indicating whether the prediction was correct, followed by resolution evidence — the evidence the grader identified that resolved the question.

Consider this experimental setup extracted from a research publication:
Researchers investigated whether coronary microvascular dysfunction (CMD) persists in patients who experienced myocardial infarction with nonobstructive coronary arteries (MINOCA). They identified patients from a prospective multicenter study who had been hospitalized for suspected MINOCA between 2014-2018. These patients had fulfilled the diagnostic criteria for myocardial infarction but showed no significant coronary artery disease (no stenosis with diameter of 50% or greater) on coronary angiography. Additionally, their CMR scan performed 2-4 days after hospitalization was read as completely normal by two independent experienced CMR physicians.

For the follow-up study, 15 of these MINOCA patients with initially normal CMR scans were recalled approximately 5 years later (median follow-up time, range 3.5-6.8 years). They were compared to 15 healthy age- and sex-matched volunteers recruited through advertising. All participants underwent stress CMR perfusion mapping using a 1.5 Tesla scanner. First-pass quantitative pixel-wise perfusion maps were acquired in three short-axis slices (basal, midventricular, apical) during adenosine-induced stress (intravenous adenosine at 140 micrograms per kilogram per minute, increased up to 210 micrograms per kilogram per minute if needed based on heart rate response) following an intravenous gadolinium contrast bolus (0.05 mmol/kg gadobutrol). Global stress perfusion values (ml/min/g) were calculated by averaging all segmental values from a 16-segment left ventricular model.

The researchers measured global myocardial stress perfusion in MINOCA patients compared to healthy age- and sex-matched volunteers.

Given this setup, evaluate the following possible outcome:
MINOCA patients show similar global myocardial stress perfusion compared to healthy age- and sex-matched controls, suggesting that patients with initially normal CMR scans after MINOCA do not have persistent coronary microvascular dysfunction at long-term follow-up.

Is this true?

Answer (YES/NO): NO